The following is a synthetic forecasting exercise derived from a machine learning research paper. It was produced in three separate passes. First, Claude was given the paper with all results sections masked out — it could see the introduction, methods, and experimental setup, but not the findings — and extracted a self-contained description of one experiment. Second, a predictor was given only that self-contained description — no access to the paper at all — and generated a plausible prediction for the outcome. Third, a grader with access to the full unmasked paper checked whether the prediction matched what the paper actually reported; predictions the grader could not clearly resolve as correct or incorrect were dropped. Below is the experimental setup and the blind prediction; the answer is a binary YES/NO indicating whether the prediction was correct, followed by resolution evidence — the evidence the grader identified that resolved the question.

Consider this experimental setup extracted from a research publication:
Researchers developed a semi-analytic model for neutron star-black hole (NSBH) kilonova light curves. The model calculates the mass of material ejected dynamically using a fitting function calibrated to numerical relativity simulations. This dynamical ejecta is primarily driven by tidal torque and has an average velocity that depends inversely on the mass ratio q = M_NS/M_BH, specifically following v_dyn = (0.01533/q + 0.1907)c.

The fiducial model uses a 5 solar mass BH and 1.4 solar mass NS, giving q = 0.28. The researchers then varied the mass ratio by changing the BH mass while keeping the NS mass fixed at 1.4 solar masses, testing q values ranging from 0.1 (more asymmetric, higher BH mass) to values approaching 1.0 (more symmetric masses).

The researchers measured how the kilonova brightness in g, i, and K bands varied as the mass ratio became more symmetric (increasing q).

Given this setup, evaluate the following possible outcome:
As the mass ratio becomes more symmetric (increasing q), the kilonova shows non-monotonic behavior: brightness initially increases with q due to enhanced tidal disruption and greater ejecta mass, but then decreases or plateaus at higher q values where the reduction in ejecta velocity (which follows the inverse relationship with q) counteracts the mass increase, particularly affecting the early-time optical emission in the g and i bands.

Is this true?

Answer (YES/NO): NO